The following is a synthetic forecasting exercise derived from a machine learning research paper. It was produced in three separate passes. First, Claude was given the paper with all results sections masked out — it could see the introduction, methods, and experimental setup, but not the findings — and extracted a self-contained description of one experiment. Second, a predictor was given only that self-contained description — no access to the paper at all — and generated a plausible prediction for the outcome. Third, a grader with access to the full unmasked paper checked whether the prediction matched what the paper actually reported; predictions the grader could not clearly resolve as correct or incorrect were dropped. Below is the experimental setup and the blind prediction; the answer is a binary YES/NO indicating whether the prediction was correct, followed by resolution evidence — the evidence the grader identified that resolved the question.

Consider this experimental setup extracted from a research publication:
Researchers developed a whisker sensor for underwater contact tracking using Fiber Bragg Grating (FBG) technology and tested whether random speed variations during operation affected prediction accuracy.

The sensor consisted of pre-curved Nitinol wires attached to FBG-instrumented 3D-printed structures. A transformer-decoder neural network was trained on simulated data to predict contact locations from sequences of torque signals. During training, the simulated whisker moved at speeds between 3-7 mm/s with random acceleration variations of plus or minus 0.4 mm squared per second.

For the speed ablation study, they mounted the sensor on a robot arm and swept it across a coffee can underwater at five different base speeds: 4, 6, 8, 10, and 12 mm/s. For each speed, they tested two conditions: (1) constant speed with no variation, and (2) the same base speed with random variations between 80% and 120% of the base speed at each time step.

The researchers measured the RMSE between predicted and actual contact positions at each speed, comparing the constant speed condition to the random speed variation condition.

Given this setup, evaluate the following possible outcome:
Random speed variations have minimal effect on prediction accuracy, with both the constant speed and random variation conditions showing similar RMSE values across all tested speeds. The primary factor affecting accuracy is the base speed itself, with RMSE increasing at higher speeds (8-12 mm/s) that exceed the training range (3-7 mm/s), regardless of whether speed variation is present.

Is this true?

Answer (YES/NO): NO